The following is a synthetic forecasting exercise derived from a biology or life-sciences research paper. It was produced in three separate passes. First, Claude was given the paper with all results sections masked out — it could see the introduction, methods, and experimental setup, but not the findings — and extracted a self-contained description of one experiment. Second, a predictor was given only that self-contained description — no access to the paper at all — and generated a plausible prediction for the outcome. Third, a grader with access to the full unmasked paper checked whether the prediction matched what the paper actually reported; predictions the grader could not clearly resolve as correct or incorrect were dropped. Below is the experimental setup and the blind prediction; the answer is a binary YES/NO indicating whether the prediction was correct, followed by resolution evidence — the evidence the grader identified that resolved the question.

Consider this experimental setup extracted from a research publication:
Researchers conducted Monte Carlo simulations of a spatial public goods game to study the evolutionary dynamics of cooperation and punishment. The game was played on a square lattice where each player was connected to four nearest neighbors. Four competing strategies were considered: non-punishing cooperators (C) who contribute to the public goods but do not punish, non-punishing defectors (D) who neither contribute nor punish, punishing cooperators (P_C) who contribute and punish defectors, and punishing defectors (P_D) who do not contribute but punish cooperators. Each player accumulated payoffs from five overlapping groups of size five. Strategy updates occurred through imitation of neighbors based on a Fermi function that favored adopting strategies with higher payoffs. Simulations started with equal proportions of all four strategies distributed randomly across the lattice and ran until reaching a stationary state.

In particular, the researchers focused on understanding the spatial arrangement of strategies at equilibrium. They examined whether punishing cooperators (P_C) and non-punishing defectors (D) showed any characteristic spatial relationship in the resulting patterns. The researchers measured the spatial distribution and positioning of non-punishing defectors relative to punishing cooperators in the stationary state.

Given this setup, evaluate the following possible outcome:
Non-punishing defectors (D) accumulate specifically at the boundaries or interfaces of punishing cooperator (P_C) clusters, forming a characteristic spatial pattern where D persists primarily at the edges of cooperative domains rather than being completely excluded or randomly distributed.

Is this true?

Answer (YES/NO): YES